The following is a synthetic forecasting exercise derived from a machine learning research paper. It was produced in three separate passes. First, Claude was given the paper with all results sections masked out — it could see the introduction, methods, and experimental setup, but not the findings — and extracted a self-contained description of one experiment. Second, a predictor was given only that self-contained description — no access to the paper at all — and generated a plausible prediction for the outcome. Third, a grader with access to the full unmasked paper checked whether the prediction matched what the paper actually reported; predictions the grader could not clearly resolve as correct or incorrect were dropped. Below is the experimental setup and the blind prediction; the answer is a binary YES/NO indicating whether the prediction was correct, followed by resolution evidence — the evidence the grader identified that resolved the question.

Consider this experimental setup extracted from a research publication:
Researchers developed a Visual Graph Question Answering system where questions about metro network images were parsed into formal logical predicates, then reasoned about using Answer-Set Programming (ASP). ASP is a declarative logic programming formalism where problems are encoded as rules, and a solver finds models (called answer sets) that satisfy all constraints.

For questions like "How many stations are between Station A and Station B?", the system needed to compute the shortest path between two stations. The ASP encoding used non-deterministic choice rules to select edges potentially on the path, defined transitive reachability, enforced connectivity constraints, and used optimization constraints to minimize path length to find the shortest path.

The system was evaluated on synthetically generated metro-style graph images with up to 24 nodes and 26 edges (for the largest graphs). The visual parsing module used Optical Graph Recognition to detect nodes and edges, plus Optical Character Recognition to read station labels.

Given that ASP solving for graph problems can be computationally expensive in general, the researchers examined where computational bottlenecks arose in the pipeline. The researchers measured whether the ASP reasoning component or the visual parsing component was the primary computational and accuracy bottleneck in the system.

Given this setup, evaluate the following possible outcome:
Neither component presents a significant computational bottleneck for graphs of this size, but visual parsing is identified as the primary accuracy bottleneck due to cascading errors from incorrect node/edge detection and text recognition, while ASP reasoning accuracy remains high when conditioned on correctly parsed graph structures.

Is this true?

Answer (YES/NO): NO